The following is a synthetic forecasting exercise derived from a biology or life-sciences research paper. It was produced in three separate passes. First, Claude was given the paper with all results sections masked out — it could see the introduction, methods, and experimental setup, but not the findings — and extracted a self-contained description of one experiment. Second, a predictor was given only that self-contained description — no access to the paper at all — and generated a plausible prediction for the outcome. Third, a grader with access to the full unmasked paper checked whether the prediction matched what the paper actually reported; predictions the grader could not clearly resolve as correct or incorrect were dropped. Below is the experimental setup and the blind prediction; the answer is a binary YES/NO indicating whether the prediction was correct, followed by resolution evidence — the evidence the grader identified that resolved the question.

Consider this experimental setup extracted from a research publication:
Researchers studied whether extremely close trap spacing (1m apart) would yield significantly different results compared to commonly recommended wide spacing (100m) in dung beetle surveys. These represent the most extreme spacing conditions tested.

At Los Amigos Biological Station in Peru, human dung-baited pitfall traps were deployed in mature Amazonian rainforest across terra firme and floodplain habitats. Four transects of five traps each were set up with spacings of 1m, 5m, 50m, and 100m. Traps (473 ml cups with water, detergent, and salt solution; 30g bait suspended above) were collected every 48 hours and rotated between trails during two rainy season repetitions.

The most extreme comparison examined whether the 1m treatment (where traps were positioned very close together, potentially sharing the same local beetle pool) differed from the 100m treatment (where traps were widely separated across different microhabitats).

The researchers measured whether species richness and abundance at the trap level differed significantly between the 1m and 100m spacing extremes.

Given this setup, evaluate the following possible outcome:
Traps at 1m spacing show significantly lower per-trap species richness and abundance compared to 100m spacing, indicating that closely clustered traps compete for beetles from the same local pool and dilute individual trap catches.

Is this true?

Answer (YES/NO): NO